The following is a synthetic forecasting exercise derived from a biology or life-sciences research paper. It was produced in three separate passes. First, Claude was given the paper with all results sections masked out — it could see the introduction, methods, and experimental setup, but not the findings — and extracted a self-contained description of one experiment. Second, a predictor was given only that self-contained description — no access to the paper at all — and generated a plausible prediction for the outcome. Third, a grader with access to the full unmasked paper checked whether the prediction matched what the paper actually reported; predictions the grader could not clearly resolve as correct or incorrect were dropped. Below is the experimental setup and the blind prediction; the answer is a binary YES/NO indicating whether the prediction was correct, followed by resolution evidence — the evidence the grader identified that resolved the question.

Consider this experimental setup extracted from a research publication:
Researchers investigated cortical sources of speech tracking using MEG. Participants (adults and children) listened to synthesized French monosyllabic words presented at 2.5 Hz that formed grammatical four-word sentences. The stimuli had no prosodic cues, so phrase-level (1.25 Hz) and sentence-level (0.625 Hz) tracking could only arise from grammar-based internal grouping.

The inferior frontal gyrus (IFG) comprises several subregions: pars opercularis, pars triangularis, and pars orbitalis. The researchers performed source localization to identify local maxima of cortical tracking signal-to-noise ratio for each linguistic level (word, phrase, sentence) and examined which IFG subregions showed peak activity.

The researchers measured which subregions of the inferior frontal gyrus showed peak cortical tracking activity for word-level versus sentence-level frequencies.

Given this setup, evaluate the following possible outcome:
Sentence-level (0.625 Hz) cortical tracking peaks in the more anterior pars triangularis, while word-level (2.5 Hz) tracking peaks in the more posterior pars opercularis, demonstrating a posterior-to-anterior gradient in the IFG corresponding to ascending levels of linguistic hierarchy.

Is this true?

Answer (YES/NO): NO